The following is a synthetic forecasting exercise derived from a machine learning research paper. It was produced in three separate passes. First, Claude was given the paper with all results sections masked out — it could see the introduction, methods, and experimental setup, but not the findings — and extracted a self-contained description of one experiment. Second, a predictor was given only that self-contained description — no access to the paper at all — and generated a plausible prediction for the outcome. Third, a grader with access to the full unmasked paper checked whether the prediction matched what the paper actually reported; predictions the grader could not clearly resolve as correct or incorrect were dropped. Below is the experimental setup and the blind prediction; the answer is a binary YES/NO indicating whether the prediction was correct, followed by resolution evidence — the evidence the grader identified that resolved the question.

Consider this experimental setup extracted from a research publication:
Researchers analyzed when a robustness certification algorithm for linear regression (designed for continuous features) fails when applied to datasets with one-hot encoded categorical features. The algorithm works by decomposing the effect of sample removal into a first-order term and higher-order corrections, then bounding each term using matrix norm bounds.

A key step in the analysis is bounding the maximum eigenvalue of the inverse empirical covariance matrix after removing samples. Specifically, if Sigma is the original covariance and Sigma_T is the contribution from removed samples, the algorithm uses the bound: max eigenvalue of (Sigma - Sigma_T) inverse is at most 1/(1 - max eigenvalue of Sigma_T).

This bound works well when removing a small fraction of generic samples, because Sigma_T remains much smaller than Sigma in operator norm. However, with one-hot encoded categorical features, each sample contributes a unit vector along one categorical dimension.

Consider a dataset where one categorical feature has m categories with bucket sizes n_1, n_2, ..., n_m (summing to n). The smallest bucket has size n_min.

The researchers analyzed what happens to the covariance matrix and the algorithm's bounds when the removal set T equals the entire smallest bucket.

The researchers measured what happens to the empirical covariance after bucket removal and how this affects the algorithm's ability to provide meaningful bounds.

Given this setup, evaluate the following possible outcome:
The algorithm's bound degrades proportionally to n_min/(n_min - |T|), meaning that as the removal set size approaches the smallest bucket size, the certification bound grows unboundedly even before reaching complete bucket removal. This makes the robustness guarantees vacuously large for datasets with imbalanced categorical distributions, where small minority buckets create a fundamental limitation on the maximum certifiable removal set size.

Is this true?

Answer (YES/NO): NO